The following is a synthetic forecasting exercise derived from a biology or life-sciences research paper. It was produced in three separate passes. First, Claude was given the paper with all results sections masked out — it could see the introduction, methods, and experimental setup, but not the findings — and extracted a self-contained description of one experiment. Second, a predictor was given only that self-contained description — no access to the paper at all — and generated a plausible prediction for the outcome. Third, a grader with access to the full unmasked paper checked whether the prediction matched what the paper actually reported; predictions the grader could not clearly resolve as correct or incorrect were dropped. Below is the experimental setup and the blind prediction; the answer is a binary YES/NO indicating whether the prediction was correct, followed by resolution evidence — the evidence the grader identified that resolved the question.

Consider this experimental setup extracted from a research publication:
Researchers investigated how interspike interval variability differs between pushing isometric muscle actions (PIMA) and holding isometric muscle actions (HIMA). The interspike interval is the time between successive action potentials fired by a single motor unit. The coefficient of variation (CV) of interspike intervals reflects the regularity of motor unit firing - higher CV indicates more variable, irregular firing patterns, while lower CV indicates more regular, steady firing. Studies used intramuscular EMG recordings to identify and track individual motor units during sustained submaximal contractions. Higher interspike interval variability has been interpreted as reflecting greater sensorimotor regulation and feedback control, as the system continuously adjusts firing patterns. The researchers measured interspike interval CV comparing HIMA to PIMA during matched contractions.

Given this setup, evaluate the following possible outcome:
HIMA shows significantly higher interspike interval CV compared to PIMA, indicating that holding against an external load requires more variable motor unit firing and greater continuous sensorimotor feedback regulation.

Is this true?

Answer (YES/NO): YES